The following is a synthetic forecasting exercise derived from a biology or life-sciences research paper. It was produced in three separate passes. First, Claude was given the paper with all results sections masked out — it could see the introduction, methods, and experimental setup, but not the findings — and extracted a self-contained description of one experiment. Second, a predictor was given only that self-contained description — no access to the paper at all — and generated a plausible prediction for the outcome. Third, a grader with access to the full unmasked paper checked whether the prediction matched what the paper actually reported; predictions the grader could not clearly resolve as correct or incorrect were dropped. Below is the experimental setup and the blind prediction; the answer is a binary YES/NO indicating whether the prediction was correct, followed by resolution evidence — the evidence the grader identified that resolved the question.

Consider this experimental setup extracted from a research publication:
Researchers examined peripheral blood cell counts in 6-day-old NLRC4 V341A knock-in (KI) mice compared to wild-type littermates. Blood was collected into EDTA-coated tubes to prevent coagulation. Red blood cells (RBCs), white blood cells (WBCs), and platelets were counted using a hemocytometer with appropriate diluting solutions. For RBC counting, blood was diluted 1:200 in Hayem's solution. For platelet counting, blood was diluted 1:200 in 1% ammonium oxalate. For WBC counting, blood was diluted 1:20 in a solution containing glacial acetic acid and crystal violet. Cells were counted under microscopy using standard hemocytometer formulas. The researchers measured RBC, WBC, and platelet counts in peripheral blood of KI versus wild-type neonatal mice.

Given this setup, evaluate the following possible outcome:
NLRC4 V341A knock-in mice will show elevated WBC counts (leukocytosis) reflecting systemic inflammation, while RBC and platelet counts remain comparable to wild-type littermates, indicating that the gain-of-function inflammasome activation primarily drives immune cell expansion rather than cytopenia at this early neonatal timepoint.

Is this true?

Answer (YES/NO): NO